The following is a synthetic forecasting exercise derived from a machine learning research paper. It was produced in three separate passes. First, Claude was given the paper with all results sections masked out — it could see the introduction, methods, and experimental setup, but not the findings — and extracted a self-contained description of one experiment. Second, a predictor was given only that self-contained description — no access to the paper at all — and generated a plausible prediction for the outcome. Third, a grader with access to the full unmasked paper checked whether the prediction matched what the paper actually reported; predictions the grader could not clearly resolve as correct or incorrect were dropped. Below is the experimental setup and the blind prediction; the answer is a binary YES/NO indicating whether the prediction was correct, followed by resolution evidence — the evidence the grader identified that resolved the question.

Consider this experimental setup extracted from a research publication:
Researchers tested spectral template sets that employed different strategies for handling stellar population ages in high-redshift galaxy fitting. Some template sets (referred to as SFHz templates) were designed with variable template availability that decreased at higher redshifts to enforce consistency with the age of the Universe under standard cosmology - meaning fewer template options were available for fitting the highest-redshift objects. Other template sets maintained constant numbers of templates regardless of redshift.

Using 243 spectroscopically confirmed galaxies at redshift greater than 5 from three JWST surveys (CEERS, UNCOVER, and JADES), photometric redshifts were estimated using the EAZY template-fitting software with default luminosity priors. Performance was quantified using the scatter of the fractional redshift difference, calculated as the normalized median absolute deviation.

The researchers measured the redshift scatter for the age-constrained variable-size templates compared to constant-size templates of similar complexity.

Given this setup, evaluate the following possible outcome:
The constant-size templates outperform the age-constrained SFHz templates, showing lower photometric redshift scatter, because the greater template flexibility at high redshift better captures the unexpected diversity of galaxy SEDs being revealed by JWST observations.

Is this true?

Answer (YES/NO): NO